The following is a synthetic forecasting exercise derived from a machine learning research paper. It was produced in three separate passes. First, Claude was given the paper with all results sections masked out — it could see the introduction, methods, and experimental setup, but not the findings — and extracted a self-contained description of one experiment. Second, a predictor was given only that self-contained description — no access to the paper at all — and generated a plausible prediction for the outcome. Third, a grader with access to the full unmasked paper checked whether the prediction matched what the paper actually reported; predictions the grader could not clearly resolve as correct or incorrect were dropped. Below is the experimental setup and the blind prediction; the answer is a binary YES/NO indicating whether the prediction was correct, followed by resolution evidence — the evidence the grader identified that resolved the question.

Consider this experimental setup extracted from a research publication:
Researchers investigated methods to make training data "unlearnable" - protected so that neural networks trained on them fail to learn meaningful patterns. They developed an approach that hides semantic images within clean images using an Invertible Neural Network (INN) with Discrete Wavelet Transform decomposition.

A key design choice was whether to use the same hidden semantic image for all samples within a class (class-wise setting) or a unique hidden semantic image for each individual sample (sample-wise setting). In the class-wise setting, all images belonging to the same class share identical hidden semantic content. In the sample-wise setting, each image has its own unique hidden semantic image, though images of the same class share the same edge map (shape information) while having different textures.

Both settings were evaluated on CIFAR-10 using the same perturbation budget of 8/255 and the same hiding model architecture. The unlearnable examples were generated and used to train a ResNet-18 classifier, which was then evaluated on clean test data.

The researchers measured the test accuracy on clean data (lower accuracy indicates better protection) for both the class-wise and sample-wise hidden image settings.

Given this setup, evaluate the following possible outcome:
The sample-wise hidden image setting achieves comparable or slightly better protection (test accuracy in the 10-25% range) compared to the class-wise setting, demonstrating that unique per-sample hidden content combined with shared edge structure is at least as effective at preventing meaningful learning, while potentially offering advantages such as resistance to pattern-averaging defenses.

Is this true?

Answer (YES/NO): NO